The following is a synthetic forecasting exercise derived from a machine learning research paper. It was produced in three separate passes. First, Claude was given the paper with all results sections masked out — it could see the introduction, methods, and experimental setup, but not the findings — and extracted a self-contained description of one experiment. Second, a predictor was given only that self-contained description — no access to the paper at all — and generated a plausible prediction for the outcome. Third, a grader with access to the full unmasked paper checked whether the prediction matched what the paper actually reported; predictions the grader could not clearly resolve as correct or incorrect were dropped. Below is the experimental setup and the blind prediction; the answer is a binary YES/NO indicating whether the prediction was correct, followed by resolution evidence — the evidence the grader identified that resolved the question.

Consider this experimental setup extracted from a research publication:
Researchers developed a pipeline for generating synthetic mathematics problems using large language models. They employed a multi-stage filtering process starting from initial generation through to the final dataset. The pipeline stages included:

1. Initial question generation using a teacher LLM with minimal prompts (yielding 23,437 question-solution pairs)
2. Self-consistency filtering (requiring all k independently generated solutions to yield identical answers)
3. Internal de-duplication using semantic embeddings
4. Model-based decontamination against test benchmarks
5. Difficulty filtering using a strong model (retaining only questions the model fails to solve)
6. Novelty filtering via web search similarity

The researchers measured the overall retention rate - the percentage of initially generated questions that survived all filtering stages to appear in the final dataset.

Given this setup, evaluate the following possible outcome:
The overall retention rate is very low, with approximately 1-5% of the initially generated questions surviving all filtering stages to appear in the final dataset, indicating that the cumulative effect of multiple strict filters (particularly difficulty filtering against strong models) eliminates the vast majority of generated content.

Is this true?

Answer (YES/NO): NO